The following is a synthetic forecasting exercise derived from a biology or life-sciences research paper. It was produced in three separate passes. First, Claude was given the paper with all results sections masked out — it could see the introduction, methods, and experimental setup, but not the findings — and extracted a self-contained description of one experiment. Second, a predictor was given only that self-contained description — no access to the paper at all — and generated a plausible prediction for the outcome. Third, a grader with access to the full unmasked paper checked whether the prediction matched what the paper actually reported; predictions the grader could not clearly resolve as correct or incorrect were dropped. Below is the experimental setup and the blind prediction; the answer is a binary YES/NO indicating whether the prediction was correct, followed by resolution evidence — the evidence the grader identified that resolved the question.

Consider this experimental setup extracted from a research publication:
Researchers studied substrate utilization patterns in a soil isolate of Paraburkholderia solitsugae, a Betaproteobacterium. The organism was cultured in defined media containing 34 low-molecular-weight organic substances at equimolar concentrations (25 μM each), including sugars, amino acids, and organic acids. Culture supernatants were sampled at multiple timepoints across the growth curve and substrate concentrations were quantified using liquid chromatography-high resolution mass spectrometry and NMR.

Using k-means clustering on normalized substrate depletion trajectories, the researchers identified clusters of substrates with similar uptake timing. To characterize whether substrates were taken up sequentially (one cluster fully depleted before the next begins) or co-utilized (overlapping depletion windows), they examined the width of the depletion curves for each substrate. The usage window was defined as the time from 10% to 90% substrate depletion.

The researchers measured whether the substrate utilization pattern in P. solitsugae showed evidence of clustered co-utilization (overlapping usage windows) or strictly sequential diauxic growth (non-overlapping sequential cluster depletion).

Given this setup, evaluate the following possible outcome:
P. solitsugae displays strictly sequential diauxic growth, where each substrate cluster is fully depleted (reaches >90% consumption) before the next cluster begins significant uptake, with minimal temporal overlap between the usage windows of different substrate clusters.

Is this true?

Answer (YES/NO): NO